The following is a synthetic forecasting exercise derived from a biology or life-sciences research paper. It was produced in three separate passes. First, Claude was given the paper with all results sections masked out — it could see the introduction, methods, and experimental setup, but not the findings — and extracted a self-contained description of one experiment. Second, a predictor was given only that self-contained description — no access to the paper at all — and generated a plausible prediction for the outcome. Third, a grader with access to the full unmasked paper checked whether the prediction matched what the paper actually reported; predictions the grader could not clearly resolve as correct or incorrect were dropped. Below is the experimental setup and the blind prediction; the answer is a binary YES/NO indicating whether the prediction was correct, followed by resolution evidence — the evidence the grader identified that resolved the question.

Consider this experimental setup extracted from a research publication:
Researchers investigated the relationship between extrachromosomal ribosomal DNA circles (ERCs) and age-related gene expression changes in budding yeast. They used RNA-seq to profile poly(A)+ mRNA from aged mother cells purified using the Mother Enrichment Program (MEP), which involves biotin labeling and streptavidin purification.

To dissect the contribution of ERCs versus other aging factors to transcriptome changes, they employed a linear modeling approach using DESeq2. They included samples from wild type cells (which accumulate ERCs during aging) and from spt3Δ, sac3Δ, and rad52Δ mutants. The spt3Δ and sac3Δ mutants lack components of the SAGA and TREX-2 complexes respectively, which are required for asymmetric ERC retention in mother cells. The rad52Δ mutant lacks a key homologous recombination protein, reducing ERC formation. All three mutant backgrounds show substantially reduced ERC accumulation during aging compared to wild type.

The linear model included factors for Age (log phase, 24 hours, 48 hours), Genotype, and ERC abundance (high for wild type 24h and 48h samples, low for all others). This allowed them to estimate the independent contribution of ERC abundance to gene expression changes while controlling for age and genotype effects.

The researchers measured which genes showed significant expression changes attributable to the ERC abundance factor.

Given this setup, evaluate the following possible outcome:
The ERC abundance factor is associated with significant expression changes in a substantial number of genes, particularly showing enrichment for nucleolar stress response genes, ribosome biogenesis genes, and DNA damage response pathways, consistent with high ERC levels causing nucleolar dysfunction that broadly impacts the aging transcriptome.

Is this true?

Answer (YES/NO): NO